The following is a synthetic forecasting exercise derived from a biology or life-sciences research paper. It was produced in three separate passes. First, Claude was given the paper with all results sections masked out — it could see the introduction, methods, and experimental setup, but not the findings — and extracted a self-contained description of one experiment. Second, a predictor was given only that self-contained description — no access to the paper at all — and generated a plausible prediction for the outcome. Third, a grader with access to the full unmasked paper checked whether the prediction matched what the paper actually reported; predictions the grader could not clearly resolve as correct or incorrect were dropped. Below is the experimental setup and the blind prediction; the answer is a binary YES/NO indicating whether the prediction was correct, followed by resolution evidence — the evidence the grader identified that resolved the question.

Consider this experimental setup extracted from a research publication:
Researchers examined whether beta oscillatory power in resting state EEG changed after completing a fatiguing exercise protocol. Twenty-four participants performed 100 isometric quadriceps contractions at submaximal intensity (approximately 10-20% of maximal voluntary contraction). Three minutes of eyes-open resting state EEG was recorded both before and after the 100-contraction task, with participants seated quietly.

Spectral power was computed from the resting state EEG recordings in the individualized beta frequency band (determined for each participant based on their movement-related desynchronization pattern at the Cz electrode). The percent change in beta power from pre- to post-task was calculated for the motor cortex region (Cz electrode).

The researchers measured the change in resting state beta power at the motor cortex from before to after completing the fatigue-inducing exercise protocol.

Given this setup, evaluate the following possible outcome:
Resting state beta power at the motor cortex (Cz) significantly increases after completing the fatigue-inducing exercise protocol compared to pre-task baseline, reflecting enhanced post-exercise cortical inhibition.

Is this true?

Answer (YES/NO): YES